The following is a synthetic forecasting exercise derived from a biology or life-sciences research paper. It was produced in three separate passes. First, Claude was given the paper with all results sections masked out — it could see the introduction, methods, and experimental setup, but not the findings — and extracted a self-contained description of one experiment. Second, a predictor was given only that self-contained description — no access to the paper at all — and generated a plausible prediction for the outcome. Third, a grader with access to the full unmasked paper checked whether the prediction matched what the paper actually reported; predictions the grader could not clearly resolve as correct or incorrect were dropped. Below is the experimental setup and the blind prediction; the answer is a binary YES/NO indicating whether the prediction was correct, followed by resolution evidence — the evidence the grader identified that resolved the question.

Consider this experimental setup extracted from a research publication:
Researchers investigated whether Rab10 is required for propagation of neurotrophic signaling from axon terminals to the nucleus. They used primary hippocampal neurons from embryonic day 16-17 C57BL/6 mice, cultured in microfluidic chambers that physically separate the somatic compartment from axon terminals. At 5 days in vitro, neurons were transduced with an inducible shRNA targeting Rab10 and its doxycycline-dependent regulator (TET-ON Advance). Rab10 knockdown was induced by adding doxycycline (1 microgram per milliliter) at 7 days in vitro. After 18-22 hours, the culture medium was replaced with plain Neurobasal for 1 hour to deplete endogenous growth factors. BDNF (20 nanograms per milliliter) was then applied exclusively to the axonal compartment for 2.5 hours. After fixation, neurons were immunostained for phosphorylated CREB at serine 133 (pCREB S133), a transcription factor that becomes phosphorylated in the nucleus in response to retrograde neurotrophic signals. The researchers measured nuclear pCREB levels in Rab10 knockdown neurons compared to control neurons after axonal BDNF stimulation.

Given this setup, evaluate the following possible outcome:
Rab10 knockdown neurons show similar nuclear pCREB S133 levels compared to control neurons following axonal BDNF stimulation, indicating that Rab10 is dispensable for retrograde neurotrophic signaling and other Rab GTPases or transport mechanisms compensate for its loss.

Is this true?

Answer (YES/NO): NO